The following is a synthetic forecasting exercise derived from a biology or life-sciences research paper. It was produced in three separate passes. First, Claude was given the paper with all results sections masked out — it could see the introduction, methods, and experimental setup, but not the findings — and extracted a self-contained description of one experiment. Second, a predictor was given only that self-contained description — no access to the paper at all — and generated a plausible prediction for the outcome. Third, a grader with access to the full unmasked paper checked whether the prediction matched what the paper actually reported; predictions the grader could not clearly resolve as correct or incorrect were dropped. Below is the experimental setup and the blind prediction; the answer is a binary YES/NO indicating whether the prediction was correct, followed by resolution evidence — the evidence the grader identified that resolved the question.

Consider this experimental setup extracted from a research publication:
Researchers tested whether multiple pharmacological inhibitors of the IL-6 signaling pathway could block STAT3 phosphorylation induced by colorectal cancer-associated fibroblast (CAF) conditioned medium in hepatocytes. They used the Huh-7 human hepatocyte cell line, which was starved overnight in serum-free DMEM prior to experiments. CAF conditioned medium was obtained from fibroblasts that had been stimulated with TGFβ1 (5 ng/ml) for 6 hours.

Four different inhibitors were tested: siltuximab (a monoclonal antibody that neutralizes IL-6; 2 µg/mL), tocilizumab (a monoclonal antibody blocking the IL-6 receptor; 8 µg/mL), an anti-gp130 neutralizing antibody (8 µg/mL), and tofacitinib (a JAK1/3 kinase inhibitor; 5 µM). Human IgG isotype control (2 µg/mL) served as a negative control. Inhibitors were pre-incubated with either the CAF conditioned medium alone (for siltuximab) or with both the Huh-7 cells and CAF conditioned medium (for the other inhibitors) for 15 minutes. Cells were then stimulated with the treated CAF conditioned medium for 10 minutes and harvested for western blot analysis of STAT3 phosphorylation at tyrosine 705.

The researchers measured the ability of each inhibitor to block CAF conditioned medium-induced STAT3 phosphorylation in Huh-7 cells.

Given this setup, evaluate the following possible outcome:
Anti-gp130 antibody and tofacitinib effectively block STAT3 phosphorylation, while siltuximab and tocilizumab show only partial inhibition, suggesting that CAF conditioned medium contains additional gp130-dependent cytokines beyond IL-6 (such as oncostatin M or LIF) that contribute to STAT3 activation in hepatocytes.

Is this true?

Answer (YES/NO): YES